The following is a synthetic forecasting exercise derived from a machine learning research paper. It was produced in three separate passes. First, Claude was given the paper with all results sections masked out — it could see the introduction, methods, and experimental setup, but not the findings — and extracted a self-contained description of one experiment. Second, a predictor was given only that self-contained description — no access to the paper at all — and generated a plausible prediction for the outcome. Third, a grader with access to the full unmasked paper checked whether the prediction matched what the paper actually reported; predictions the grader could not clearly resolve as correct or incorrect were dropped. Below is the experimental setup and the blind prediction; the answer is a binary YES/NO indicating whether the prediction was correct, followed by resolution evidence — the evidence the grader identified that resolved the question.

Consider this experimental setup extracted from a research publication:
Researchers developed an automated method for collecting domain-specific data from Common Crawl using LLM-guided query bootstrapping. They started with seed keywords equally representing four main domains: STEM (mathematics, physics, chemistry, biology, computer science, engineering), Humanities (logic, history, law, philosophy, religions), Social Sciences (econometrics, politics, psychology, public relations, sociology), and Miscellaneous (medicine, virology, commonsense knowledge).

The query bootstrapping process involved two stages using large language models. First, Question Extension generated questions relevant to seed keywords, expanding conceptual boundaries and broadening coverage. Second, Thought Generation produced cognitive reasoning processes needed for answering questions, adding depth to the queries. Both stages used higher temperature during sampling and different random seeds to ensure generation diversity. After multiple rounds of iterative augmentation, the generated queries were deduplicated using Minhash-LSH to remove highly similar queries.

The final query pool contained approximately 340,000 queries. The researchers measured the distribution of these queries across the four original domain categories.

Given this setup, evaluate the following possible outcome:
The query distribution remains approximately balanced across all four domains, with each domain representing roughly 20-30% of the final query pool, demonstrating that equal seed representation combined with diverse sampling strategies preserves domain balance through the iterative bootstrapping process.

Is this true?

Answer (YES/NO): NO